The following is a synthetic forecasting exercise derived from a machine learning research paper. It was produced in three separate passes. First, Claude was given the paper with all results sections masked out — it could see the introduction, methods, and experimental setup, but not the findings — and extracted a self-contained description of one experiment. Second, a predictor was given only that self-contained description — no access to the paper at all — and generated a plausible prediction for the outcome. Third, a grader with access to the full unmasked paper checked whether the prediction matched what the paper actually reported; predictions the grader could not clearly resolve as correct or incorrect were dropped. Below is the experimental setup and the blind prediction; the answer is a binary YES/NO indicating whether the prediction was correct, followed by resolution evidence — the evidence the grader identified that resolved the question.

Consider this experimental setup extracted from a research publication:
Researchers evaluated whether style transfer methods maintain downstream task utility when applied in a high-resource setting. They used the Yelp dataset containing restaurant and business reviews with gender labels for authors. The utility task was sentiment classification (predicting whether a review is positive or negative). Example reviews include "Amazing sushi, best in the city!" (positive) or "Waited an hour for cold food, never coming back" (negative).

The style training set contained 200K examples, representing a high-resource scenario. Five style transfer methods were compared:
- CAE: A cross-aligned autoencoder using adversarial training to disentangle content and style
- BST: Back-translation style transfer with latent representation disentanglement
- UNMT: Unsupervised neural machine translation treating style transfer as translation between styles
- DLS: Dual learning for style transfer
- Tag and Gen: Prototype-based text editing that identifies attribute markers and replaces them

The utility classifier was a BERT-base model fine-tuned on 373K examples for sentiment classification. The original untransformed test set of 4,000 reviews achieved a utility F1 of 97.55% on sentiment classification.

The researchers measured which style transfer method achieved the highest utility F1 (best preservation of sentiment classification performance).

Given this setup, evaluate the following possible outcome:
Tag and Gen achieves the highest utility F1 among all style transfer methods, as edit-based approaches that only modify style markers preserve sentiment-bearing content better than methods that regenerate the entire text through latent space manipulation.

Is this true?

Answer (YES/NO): NO